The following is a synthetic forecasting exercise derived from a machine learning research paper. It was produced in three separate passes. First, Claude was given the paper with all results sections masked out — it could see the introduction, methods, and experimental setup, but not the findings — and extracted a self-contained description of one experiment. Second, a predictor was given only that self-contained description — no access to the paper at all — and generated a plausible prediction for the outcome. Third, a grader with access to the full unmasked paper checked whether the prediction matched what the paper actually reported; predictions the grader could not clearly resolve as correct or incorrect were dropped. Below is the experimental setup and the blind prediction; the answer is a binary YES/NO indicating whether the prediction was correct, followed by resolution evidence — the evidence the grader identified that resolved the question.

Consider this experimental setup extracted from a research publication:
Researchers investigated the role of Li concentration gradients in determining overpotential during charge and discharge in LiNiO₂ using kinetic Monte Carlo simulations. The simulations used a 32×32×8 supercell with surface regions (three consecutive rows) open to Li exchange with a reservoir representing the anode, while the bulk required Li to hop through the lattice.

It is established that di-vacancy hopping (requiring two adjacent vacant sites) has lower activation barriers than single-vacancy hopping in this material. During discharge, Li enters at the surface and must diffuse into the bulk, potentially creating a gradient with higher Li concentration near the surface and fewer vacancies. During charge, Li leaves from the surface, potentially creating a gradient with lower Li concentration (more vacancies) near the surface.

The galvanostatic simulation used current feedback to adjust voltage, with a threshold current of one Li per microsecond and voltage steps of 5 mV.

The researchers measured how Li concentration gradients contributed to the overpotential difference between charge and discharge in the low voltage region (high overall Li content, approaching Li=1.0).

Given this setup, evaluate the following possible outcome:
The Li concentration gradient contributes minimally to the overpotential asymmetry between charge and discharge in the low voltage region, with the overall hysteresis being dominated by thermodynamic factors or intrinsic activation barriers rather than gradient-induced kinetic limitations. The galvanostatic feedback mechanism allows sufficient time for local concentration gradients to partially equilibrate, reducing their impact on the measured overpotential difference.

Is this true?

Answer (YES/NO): NO